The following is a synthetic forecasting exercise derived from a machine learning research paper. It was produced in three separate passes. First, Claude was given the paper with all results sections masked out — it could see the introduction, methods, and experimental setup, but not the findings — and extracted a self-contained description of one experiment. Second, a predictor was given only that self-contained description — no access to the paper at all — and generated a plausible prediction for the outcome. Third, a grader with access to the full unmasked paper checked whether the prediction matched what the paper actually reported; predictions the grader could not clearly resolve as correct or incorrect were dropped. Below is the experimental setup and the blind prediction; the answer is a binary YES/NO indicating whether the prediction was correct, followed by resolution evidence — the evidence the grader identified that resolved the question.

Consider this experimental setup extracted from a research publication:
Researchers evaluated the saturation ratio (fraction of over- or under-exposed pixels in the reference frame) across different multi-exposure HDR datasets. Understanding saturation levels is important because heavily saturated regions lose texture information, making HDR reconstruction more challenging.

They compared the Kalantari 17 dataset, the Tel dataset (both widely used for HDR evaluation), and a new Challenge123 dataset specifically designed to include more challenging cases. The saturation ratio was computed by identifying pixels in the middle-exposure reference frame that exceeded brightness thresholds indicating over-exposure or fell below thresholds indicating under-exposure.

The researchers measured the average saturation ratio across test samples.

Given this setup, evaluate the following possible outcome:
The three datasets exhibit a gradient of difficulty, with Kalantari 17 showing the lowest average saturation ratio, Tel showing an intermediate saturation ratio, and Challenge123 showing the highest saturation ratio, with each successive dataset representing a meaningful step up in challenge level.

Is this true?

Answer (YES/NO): NO